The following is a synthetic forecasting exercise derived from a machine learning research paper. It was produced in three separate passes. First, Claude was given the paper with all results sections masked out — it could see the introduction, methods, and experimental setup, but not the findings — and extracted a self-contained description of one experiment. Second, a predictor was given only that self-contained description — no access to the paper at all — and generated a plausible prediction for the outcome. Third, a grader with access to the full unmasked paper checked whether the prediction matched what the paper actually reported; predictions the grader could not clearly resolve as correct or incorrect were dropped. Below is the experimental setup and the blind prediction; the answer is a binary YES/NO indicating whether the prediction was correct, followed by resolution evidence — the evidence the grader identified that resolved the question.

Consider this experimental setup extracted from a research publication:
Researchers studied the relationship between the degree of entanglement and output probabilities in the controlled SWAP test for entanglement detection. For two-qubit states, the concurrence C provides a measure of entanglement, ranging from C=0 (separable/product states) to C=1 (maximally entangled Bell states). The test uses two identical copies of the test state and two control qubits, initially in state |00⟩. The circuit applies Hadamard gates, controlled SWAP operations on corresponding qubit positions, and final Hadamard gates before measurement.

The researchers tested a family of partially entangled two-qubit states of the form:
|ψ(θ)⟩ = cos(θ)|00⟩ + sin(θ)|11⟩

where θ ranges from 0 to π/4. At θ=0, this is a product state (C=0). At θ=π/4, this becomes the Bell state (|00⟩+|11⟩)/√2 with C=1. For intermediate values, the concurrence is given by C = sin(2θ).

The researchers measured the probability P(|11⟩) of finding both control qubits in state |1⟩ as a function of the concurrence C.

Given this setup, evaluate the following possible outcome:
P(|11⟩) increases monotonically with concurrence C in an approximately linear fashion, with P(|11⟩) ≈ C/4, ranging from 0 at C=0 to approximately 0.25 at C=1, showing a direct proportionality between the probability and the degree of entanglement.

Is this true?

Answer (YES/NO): NO